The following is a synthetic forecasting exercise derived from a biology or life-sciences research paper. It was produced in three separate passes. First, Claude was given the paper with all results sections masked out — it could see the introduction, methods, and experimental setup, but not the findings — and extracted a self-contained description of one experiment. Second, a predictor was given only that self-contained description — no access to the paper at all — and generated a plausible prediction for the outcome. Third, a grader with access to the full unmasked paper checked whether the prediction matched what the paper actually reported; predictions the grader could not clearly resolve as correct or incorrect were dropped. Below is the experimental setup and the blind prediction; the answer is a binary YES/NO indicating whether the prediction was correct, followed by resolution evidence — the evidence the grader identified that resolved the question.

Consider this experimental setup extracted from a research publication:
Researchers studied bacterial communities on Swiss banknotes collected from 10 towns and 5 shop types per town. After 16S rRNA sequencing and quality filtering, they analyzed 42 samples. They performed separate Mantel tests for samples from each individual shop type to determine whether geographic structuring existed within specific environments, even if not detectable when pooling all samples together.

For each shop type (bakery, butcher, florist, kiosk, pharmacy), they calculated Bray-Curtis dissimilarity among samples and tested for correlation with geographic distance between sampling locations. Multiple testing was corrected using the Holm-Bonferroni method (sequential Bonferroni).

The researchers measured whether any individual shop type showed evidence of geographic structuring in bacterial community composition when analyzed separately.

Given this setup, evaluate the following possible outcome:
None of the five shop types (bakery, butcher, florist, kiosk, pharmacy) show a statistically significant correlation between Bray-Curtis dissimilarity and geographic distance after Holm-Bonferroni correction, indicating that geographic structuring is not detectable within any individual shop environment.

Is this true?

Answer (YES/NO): YES